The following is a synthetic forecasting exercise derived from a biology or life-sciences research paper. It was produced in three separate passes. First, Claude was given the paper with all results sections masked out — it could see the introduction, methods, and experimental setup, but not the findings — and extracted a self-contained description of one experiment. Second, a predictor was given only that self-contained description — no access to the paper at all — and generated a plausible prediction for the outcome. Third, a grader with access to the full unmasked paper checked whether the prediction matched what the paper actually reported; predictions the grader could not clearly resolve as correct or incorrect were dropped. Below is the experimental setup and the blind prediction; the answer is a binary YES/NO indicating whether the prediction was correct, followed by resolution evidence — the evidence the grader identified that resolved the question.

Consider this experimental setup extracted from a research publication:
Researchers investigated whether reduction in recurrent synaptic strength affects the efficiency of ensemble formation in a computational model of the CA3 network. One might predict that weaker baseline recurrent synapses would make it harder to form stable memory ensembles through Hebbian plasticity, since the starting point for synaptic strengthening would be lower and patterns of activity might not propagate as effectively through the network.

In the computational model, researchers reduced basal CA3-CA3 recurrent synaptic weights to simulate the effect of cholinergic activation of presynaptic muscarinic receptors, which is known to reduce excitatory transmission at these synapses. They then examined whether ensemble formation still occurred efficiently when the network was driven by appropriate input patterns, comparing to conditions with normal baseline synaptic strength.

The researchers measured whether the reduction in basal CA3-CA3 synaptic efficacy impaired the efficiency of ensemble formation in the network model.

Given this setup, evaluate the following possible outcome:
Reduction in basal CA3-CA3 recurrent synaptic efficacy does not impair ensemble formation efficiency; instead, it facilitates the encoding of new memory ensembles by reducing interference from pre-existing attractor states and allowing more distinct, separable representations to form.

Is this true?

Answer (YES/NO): NO